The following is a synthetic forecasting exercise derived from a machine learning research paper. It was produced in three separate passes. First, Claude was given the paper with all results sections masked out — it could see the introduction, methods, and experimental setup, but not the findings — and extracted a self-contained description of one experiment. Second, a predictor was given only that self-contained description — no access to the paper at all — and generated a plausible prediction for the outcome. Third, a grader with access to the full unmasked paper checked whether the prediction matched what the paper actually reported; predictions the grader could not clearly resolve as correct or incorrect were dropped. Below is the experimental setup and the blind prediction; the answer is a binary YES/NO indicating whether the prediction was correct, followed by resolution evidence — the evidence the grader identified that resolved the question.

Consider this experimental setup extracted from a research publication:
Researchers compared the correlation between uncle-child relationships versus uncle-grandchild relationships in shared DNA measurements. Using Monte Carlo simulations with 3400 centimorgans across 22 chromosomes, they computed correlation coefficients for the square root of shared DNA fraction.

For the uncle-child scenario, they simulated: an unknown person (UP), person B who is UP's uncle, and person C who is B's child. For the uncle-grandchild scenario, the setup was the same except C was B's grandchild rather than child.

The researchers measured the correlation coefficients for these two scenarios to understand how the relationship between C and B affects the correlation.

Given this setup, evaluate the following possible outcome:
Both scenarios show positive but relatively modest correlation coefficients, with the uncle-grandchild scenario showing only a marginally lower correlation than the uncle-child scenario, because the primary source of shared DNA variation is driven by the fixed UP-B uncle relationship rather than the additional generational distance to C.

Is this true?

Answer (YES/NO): NO